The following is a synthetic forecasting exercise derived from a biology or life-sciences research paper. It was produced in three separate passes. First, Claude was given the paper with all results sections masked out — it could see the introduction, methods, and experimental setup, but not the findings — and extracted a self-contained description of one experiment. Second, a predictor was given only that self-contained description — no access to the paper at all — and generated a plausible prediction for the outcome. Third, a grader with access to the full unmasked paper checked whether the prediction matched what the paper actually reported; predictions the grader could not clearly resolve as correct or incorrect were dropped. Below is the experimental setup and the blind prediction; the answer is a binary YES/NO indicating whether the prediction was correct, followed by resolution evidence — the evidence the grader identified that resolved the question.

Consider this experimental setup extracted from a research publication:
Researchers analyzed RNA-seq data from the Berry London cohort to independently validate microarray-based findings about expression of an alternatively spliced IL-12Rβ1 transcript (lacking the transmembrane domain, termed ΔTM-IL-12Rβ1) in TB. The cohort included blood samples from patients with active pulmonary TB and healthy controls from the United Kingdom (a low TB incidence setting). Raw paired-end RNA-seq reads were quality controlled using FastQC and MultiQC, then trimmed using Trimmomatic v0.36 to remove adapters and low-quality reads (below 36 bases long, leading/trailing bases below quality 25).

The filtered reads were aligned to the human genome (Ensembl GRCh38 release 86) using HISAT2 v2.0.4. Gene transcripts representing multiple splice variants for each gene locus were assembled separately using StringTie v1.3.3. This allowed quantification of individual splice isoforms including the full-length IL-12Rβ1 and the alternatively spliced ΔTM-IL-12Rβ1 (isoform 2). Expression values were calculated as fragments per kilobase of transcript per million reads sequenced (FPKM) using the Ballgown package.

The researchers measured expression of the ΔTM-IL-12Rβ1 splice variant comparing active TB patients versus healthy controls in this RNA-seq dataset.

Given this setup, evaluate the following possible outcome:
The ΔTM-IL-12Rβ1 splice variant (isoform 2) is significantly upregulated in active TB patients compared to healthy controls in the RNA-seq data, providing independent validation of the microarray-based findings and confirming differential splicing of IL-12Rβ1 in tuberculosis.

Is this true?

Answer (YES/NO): YES